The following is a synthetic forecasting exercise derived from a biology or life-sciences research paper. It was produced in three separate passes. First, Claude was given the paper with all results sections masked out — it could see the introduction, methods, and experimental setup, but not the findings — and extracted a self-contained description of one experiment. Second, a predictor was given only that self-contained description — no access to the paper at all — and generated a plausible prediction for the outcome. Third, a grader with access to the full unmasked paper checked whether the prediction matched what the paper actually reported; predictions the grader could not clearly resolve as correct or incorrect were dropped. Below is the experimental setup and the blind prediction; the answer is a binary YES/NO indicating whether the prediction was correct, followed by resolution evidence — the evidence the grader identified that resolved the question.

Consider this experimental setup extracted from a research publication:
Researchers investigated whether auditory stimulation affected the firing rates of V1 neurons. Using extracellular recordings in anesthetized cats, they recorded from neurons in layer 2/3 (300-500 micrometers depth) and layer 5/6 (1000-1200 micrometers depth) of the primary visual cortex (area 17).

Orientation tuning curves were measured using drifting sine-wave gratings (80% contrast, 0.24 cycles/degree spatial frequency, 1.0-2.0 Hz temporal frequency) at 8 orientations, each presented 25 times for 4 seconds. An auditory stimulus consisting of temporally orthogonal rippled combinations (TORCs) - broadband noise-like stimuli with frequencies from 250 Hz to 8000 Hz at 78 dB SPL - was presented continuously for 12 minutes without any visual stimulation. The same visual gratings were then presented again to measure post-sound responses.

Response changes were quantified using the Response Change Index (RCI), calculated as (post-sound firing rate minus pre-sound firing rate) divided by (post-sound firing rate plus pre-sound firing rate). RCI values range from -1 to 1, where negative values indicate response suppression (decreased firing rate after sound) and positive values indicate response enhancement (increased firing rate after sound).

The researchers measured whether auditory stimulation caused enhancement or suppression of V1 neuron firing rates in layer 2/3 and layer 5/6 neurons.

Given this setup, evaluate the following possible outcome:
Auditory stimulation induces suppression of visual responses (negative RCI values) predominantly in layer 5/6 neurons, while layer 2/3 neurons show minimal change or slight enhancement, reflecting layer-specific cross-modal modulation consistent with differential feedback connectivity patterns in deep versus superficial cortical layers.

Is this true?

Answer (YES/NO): NO